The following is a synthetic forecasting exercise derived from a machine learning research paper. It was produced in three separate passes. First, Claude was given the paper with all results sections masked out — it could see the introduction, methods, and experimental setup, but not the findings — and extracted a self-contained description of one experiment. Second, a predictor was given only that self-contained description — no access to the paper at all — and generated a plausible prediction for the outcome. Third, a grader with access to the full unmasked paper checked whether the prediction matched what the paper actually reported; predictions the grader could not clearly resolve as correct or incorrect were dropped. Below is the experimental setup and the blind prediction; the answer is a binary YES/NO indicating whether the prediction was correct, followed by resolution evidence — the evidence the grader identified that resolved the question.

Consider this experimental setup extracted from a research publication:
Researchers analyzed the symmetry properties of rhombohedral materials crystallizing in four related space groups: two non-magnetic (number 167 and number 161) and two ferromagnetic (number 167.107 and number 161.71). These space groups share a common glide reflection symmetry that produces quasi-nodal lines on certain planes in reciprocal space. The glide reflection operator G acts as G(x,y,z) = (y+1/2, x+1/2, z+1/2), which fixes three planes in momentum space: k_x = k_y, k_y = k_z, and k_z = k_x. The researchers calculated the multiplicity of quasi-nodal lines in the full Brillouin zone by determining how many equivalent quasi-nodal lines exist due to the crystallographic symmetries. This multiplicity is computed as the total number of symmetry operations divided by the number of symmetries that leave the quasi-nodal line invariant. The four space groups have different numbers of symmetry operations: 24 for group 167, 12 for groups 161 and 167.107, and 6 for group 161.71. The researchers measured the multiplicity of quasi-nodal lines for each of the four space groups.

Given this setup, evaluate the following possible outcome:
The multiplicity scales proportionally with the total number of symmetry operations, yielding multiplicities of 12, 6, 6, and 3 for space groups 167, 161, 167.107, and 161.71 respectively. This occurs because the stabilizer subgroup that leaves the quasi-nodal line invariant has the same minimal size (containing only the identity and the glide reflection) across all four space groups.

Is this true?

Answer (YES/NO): NO